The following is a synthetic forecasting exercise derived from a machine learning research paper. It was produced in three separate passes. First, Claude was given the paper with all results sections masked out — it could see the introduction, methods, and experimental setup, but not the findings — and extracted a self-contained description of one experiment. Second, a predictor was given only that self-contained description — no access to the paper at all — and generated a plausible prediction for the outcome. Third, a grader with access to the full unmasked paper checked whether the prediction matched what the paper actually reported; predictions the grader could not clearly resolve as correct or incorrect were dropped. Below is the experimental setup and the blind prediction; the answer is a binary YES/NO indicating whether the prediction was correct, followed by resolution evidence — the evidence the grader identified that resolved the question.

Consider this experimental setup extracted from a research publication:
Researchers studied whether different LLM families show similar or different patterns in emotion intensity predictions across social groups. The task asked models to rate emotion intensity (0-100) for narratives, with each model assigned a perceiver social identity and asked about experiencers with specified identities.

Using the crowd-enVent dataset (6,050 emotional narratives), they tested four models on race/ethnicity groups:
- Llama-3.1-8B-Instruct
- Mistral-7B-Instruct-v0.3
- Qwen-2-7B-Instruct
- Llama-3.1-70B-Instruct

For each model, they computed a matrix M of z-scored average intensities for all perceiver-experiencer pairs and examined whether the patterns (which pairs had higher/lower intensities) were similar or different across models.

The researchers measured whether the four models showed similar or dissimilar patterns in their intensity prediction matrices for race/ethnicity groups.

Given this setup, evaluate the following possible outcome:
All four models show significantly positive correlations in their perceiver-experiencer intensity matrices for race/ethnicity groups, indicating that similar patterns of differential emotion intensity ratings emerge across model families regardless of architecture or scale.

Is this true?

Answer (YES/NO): NO